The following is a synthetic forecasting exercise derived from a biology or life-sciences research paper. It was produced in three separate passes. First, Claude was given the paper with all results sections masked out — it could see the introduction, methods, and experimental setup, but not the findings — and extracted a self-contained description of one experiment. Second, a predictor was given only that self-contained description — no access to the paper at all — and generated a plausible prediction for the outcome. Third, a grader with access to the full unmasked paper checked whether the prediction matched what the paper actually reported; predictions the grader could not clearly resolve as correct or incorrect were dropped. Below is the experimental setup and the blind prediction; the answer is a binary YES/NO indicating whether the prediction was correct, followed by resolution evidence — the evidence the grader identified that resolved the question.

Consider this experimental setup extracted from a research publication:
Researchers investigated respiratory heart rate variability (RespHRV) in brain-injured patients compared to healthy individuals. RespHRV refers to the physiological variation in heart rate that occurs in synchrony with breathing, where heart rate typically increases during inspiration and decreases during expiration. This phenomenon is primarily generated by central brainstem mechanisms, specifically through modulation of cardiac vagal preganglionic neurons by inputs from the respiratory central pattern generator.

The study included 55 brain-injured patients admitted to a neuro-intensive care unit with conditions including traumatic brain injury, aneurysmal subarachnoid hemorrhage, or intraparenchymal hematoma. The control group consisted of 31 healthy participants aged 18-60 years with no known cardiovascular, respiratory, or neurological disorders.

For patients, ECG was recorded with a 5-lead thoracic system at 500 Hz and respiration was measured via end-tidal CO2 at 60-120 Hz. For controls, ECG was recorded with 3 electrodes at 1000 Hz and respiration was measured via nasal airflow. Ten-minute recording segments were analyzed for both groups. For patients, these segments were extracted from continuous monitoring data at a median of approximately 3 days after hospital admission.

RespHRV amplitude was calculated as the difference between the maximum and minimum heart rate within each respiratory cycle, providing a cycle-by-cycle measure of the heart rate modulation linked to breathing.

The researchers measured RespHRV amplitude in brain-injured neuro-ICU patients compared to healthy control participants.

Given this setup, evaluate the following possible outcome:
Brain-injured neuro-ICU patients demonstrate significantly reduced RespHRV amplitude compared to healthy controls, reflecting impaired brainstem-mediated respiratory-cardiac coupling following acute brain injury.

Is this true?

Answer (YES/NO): YES